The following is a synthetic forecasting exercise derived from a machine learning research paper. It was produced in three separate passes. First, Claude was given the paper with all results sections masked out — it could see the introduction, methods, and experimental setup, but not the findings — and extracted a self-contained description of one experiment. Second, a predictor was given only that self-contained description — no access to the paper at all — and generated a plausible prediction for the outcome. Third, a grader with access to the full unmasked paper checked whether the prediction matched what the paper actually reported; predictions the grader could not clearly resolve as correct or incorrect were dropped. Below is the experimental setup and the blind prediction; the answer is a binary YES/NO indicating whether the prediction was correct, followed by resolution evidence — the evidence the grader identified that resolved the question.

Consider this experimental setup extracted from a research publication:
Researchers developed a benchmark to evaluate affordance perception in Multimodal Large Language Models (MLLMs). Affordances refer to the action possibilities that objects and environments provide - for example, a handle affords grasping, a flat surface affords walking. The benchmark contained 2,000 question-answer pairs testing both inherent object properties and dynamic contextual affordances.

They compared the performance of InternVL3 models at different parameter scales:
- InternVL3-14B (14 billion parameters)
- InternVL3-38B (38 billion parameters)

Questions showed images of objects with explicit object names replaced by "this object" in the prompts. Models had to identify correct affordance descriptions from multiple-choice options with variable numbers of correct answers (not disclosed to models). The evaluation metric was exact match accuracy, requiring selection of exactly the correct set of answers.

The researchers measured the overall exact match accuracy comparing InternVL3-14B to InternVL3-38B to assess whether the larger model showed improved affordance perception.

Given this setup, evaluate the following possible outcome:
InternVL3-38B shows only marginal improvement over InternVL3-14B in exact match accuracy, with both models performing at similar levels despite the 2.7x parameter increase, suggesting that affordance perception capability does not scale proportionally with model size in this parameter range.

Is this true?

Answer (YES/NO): NO